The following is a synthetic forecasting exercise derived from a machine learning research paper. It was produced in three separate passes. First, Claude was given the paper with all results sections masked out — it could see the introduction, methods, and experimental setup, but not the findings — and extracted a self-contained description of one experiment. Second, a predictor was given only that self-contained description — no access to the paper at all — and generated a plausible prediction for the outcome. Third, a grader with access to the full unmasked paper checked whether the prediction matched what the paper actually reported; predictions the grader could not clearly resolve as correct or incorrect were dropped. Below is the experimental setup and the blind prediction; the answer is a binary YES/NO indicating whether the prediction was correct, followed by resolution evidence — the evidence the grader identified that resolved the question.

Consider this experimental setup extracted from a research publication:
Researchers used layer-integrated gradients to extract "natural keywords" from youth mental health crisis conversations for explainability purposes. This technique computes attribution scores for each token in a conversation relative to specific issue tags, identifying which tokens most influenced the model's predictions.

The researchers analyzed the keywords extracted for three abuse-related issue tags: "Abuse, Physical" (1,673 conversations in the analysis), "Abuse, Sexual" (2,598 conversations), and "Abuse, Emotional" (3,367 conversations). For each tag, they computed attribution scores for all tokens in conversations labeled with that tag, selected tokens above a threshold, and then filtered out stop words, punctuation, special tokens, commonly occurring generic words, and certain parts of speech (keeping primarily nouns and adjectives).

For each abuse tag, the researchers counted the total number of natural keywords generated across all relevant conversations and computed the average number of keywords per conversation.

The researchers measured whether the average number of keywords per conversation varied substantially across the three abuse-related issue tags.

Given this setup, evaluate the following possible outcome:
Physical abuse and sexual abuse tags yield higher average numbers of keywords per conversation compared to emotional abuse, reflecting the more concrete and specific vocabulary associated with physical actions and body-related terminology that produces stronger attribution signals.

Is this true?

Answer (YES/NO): NO